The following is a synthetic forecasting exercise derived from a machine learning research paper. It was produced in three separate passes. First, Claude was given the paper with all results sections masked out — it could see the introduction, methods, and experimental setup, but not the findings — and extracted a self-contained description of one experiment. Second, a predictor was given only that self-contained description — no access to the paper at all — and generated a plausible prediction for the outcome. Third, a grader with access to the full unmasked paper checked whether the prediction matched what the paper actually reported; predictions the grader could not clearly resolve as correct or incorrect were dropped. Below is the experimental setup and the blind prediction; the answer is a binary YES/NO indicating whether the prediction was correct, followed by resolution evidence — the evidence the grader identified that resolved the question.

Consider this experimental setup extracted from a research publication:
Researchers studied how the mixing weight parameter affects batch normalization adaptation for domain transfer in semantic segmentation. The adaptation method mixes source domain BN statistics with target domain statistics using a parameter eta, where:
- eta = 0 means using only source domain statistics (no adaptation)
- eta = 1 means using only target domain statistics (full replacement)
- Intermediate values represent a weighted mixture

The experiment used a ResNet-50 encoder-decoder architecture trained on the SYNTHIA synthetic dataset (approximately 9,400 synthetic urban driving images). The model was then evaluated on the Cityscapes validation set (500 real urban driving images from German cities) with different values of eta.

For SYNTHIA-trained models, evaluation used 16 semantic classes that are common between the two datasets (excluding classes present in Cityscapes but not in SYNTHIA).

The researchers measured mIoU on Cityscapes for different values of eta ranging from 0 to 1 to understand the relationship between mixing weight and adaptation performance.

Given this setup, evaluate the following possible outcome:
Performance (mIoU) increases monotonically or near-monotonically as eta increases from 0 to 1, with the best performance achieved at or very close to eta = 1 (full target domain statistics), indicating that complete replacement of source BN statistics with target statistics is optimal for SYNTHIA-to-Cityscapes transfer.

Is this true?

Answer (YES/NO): NO